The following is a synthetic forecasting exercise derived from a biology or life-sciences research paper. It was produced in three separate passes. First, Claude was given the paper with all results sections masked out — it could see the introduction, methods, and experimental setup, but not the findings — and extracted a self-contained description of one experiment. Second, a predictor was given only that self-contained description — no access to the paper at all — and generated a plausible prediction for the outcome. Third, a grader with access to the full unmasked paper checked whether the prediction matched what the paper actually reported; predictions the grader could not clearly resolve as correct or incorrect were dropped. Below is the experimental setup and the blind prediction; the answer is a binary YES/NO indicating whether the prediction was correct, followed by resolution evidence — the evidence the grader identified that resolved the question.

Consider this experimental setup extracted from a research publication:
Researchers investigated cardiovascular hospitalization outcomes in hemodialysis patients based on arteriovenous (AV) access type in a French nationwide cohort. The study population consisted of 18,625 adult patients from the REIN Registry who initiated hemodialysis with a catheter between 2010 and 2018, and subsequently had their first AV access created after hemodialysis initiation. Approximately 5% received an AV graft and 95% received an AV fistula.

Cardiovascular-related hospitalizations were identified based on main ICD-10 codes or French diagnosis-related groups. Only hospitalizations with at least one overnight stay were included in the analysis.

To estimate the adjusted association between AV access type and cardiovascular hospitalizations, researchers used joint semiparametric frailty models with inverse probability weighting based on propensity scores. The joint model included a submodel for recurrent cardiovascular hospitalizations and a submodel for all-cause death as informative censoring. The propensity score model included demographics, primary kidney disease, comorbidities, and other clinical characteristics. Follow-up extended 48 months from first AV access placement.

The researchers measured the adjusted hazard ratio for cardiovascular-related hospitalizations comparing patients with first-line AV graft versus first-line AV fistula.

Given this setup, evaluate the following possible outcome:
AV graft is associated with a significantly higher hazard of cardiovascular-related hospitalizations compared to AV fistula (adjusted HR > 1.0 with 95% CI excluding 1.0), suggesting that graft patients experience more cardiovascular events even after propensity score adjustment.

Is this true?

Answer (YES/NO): YES